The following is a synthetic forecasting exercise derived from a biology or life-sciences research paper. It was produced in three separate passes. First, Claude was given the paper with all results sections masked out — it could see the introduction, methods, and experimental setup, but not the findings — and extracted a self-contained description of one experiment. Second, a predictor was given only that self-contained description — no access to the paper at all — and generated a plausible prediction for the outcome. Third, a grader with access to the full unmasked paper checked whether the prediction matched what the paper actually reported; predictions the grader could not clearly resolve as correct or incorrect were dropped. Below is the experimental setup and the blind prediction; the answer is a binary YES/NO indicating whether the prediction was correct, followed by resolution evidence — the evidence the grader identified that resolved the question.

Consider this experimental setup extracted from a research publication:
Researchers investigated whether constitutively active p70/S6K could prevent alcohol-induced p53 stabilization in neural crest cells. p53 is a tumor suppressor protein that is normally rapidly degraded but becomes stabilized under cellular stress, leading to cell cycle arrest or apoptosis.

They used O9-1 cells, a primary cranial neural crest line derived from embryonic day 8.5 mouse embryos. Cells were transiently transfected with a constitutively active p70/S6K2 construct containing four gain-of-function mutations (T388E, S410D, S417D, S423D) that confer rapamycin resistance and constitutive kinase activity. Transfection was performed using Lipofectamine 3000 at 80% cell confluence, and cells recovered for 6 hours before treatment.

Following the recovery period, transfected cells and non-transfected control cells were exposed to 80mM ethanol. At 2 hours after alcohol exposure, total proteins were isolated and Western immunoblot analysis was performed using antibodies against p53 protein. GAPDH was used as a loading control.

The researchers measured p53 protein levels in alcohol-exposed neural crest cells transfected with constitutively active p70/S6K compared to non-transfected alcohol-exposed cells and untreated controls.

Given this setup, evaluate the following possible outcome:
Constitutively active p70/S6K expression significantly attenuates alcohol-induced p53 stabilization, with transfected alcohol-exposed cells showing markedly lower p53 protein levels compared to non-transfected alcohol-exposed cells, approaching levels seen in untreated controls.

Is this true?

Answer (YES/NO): YES